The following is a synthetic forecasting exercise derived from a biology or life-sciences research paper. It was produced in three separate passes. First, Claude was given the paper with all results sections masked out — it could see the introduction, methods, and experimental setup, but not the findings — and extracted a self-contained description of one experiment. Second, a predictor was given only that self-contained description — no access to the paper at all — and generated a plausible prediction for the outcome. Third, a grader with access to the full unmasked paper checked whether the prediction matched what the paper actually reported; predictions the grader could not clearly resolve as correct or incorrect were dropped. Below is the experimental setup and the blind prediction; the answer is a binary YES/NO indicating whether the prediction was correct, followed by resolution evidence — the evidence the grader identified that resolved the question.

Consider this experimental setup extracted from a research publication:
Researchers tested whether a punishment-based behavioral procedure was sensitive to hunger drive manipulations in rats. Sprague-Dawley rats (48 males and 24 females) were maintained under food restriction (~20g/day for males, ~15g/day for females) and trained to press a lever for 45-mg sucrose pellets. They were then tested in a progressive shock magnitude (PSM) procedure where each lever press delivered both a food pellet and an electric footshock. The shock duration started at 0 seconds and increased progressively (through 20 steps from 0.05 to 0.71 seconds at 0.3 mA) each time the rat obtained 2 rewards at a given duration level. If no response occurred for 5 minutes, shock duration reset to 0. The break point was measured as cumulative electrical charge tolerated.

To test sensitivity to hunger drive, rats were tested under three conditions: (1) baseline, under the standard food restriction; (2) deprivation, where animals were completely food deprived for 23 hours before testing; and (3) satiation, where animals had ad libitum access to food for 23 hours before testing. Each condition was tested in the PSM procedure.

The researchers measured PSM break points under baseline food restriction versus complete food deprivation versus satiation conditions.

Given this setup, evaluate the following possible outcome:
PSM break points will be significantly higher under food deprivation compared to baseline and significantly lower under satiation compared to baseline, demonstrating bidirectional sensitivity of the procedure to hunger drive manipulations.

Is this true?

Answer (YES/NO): YES